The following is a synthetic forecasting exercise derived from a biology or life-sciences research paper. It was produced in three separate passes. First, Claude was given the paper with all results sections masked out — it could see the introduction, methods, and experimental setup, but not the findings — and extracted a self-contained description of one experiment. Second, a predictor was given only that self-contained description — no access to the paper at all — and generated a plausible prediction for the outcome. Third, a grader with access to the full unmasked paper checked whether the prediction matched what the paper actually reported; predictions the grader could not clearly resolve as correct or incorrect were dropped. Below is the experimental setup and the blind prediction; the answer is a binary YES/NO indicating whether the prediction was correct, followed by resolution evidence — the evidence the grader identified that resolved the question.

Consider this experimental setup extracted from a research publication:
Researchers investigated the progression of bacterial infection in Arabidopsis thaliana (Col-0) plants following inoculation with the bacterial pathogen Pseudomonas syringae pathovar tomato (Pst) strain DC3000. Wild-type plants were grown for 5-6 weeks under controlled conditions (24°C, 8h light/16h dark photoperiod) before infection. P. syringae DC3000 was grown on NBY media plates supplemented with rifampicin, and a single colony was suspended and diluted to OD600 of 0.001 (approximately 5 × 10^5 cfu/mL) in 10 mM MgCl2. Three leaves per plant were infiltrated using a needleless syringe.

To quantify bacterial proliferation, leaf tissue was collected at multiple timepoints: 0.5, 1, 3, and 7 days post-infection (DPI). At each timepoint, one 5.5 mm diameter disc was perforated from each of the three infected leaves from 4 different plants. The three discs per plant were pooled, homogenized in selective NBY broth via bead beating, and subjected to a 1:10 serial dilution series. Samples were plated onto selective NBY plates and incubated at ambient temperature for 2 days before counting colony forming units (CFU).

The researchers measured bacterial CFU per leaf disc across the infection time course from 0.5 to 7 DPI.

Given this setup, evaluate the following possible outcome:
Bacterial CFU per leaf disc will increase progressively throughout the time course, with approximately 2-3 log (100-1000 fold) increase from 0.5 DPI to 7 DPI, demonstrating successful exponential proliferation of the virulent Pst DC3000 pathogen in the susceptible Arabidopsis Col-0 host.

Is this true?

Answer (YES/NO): NO